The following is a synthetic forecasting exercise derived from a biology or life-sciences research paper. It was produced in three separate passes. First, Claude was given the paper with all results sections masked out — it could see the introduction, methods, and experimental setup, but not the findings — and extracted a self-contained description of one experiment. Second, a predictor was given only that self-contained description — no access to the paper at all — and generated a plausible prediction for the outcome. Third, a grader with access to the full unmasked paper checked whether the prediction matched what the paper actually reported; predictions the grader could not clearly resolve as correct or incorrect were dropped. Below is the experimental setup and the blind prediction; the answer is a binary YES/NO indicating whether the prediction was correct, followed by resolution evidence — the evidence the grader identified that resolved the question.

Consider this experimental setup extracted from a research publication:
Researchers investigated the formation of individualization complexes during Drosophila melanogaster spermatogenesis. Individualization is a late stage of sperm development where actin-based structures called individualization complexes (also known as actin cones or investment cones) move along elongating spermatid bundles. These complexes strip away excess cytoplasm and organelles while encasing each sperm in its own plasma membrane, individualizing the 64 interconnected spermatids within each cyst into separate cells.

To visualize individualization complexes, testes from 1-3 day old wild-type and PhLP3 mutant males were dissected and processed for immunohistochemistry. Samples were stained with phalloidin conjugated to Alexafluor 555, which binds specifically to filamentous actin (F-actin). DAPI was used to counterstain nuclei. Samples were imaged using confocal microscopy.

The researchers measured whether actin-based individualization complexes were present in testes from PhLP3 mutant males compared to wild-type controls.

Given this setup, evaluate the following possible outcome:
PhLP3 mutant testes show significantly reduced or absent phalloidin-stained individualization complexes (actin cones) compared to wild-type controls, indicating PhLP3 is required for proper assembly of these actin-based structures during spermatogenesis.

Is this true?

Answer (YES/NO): YES